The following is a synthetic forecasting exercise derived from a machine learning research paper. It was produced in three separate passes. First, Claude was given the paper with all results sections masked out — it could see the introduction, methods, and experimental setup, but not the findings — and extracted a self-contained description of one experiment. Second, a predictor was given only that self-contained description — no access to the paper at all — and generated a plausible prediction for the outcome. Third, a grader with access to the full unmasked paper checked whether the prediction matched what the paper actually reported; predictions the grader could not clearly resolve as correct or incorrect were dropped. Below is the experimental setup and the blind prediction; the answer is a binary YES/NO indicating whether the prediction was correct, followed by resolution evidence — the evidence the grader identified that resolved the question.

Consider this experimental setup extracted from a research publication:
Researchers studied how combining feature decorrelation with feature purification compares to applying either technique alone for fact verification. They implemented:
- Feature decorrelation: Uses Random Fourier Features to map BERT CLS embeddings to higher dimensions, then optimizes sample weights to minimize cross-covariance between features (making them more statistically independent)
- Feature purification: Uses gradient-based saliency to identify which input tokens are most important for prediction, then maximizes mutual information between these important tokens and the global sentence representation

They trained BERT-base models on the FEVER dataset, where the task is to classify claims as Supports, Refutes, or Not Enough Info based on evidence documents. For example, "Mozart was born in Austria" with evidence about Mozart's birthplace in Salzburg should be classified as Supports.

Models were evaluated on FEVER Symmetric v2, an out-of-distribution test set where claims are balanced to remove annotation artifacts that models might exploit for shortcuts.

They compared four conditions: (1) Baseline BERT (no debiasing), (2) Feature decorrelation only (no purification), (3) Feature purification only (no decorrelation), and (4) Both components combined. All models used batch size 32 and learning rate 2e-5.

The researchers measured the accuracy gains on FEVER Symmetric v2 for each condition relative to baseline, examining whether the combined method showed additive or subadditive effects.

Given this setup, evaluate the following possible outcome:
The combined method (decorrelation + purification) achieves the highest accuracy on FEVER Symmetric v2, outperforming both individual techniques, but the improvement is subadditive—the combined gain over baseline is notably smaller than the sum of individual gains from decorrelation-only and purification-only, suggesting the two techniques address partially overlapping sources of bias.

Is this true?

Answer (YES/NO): YES